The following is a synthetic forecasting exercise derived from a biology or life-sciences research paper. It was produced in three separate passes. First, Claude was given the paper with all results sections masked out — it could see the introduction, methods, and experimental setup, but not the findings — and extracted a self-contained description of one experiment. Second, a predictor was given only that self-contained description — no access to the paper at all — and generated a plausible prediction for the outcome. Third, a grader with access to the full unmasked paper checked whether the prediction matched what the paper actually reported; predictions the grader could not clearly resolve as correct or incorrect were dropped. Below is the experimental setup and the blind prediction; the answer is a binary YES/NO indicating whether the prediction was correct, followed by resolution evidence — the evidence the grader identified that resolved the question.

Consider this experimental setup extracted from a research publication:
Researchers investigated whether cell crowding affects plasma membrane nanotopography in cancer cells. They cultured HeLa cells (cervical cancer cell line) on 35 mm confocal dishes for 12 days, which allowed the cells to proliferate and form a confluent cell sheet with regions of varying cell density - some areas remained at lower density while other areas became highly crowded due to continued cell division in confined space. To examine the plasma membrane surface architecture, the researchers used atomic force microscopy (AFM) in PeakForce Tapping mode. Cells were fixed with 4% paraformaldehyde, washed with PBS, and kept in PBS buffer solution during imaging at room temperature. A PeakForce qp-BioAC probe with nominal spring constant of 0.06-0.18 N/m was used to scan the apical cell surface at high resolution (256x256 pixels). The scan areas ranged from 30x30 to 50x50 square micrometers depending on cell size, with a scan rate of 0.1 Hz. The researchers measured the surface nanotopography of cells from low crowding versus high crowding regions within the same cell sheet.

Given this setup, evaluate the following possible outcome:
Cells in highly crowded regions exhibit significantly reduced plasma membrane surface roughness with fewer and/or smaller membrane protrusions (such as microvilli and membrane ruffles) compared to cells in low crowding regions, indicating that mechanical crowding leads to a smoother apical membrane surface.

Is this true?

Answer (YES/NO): NO